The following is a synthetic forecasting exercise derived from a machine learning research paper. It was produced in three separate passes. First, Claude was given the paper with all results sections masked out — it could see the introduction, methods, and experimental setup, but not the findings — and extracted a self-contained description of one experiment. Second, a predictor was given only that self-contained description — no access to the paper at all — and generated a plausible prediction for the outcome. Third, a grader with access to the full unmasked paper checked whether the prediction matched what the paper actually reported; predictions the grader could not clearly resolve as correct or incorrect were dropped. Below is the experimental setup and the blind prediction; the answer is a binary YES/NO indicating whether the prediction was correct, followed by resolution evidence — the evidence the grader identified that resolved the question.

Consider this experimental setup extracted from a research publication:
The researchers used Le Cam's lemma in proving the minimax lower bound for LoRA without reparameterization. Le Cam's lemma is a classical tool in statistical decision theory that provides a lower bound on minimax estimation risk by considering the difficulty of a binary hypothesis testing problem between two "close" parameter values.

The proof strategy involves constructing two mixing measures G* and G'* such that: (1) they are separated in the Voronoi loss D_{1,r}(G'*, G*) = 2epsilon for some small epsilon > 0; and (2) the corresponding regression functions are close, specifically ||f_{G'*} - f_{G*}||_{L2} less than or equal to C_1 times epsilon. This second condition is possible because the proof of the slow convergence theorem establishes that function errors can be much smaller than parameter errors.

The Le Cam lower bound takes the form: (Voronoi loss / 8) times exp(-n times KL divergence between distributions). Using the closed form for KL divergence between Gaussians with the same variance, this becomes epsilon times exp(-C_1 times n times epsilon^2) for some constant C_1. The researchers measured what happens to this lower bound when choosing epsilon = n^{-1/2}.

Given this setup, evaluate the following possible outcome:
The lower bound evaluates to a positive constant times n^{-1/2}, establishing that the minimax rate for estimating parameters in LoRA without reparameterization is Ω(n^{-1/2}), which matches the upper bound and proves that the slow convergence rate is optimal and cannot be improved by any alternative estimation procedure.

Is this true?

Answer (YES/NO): NO